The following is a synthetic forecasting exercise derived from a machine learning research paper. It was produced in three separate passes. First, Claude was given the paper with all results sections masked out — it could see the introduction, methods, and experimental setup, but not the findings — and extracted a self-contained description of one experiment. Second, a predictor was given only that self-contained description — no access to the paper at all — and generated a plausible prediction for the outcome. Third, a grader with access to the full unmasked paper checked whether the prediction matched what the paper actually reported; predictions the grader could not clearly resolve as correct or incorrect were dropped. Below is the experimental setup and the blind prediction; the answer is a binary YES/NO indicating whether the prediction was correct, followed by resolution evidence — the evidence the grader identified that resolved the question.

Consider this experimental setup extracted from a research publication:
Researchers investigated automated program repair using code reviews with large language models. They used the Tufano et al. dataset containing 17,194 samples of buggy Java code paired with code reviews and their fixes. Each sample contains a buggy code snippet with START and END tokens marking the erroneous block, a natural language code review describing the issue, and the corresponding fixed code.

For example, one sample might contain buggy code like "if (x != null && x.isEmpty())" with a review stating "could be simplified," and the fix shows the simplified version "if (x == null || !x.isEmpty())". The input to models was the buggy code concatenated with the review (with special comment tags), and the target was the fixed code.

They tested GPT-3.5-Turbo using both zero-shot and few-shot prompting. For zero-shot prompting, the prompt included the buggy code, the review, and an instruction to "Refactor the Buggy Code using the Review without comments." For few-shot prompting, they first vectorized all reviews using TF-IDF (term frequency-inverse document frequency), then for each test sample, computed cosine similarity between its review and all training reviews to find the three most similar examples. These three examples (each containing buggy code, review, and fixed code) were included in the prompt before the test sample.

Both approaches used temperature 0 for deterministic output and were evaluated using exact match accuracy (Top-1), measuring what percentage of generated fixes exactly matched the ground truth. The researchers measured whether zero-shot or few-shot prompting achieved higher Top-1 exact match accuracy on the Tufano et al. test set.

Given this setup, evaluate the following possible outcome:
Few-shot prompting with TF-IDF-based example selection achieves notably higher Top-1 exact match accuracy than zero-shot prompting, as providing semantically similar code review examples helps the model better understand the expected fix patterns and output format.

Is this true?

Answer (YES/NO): NO